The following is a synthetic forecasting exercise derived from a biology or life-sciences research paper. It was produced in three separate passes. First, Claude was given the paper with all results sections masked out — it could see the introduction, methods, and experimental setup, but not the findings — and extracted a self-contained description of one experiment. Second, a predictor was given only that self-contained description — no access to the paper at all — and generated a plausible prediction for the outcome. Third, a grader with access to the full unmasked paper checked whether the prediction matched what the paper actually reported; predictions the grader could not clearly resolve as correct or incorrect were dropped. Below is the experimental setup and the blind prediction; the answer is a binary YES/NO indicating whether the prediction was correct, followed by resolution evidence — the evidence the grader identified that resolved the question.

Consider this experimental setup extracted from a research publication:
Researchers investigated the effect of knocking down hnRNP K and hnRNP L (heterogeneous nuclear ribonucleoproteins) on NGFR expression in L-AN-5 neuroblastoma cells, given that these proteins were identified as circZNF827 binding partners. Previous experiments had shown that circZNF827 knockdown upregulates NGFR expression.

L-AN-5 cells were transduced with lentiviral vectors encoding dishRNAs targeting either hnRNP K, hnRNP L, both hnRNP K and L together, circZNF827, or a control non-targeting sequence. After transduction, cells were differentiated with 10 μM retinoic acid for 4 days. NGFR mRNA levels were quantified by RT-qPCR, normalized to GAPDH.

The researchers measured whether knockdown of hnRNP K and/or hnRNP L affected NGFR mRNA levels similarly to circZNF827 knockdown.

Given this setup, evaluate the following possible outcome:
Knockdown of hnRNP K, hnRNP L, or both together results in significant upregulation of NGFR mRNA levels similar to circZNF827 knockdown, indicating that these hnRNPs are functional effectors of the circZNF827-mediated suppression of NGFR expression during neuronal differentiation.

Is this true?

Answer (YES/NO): YES